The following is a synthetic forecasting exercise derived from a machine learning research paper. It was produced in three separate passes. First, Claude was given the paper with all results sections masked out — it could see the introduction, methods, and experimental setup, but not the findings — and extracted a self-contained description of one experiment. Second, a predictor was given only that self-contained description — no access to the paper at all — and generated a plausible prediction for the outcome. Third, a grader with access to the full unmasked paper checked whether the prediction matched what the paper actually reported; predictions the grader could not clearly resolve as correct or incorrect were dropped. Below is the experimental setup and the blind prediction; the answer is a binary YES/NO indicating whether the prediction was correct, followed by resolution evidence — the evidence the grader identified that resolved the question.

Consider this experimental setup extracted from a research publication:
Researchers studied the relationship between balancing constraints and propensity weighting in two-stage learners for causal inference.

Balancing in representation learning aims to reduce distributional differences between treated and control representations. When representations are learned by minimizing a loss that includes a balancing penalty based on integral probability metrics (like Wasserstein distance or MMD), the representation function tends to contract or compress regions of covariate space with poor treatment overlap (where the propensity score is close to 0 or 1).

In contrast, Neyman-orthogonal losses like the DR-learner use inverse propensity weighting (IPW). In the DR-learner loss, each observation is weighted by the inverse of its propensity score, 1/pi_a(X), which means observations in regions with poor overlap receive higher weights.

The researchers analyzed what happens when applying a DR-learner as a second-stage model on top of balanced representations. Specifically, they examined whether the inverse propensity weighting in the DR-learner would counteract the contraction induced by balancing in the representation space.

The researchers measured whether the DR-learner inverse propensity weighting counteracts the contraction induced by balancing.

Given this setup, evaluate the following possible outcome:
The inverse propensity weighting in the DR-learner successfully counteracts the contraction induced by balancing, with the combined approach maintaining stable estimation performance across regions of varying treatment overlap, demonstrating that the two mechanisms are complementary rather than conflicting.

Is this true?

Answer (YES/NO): NO